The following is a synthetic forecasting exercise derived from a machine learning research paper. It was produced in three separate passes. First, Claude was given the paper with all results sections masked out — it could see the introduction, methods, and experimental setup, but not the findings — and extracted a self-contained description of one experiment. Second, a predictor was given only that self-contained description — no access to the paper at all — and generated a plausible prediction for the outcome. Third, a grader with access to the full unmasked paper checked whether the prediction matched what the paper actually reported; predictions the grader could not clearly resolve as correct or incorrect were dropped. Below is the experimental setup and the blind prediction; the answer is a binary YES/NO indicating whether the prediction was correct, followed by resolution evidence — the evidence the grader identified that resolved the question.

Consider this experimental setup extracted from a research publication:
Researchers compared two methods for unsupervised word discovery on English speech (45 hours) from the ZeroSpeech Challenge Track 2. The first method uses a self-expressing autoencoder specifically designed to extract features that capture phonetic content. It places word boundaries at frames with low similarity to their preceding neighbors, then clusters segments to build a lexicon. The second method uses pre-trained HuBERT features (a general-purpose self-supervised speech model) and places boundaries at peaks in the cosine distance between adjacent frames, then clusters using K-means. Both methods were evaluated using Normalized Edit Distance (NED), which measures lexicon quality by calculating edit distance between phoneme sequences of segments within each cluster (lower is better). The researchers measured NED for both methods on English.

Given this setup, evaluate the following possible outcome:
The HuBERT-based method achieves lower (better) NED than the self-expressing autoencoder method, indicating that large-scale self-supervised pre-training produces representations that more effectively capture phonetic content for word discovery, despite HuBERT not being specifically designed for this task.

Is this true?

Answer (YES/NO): YES